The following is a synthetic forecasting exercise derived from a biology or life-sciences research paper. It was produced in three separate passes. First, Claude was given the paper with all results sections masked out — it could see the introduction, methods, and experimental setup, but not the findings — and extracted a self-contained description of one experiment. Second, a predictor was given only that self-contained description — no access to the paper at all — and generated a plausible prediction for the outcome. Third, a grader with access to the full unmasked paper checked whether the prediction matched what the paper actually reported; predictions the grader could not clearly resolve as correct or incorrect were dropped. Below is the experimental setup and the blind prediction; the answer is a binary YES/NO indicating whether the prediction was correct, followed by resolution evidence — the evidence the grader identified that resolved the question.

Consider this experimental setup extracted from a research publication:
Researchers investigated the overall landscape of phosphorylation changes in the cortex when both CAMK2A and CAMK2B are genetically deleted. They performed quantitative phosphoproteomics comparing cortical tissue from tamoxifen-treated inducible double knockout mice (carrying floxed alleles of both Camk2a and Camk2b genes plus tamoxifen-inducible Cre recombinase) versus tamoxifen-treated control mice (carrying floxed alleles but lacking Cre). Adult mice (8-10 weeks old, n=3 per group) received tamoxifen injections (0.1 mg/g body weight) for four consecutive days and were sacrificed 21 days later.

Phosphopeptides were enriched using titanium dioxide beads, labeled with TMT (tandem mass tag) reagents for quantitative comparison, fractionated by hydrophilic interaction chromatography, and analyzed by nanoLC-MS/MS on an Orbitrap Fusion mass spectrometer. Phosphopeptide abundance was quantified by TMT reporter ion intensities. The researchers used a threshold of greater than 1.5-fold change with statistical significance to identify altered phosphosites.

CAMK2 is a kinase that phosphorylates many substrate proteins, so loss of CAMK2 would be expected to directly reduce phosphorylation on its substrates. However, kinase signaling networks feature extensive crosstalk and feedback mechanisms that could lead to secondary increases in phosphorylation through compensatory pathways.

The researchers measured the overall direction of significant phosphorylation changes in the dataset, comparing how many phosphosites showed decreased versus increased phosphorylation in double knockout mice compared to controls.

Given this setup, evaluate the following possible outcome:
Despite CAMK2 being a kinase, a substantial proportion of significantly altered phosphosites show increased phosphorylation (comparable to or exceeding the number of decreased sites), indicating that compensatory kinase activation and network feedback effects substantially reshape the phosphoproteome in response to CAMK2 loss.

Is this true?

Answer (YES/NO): NO